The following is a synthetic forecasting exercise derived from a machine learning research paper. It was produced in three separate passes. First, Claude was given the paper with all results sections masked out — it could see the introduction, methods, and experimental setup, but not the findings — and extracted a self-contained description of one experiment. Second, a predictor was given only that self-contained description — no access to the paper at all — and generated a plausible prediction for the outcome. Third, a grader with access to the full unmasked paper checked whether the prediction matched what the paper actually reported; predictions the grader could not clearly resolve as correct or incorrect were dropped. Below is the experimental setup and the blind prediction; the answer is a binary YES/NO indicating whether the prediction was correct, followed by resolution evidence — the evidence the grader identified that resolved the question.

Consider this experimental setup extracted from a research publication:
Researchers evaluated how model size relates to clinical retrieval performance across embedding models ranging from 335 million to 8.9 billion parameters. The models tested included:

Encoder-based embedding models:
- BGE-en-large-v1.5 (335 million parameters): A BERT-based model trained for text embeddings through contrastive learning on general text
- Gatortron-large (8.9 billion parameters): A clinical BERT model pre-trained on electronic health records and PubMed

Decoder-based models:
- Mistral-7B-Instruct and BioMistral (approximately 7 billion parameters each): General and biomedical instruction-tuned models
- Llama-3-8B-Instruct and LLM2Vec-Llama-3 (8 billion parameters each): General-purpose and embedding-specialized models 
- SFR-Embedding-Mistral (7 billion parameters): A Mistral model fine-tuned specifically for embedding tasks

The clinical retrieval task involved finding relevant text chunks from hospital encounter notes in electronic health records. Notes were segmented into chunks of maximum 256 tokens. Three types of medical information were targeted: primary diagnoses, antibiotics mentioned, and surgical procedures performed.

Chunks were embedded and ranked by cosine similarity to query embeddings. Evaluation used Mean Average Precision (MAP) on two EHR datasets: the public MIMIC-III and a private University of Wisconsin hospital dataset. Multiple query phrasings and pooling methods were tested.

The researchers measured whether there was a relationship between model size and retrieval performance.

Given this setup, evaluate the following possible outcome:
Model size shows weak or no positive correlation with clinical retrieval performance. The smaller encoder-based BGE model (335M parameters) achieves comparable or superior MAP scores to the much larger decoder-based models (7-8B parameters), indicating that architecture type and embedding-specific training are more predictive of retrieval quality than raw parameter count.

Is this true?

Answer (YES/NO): YES